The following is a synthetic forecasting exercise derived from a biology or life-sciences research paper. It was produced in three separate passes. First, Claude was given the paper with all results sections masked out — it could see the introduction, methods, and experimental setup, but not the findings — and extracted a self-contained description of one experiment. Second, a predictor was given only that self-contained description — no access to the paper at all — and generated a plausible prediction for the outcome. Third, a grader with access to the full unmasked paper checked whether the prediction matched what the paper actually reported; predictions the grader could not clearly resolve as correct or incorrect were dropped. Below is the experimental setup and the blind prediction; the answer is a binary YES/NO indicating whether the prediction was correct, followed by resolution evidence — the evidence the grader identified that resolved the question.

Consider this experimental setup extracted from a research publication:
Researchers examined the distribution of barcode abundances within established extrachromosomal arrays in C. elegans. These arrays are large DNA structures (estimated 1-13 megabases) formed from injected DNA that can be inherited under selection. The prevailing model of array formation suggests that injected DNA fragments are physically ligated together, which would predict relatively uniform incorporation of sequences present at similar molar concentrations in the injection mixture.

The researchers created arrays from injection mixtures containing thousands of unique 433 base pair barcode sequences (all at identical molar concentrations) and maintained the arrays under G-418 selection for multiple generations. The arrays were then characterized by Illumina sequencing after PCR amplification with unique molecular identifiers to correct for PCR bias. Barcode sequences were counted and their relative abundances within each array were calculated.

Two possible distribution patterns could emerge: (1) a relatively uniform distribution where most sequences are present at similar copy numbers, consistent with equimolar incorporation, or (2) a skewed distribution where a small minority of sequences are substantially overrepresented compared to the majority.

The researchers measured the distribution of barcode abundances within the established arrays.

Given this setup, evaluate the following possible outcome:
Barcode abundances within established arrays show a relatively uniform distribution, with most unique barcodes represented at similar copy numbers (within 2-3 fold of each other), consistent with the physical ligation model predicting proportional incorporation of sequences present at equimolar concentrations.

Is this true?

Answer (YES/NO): NO